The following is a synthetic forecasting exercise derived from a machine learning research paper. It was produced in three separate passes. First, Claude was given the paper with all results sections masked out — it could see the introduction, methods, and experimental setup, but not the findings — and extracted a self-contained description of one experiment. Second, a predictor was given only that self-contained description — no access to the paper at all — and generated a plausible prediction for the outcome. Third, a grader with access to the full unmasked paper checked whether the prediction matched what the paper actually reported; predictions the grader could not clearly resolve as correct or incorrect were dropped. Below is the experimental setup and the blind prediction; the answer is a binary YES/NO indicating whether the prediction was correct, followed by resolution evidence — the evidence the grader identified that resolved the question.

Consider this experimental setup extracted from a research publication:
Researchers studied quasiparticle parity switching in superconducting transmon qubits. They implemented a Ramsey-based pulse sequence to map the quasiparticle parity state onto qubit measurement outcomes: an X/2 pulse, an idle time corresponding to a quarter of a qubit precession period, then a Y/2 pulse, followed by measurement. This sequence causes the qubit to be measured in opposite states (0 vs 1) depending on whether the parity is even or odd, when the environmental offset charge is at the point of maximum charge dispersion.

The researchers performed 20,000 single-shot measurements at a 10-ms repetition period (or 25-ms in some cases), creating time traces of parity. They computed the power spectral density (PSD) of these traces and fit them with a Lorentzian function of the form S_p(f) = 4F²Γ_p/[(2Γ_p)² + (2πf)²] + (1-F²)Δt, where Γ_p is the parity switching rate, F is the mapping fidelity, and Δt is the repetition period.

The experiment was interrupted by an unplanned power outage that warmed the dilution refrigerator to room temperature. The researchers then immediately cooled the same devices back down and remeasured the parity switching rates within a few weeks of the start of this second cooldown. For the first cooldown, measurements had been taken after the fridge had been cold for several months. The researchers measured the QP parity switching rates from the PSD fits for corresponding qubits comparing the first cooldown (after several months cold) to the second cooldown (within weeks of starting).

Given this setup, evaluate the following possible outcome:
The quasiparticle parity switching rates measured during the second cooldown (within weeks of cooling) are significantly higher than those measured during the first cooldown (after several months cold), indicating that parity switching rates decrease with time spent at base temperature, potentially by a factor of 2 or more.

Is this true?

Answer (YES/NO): YES